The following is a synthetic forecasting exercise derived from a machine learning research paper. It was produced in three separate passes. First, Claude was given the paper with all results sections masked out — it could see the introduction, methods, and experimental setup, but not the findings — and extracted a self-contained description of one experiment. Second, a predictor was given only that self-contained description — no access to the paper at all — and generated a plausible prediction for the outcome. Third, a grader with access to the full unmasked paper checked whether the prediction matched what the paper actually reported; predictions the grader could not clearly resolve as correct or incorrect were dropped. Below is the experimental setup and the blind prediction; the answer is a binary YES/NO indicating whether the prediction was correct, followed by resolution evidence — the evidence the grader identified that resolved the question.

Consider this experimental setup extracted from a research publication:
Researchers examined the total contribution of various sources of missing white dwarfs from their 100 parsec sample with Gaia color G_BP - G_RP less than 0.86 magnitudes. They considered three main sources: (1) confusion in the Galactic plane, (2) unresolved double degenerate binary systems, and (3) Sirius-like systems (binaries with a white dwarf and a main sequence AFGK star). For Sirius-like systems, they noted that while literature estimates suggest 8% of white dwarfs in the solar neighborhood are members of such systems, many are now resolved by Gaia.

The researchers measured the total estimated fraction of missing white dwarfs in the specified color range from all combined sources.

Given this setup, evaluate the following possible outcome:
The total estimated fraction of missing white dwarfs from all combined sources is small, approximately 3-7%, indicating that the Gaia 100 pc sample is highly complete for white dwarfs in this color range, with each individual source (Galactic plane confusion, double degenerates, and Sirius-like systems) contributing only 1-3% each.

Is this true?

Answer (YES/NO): NO